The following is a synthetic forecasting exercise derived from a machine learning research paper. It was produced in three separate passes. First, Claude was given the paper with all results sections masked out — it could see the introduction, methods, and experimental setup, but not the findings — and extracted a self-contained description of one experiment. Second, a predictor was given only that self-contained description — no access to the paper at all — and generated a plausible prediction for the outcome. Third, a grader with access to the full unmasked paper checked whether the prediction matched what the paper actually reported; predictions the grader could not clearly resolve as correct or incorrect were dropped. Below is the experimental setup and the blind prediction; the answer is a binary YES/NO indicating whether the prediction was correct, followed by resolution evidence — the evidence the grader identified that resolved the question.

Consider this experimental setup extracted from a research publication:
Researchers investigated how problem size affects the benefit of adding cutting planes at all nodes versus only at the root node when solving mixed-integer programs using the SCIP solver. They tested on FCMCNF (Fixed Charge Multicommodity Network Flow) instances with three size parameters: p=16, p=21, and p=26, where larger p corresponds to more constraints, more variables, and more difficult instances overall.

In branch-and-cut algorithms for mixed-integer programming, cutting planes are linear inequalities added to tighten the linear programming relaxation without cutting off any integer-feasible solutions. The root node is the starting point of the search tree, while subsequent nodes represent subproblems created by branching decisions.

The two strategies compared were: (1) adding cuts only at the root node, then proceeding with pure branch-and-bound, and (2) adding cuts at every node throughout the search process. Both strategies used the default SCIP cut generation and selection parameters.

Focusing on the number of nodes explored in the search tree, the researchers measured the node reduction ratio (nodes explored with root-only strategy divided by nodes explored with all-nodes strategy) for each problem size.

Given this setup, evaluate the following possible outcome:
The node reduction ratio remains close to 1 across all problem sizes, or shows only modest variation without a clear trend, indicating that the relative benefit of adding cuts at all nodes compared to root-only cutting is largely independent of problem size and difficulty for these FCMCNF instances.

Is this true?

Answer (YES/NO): NO